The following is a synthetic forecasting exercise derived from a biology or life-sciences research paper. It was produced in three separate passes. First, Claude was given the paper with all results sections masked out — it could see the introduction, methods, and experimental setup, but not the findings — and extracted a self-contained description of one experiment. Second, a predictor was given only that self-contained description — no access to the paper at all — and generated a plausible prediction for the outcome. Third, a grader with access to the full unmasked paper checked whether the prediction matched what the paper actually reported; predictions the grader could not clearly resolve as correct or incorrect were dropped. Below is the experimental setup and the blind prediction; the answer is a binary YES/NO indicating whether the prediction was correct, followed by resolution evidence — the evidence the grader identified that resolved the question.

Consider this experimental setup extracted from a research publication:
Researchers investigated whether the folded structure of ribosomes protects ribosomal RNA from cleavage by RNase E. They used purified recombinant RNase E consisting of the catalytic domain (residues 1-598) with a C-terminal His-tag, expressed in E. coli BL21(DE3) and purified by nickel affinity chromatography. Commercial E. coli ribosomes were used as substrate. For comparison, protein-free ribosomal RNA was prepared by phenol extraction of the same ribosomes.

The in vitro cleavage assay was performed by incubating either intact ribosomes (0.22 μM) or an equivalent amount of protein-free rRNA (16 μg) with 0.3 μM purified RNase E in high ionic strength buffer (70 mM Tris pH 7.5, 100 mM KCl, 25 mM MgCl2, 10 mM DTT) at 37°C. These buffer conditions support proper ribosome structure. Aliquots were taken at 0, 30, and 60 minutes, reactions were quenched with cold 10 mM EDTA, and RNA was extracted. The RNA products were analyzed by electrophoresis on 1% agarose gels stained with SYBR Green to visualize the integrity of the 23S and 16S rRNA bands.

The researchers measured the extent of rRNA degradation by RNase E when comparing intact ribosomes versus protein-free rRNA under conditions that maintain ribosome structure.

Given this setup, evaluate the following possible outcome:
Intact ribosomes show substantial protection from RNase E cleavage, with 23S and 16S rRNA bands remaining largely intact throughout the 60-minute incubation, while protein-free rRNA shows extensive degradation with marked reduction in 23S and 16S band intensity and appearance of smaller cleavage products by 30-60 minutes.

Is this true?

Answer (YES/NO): YES